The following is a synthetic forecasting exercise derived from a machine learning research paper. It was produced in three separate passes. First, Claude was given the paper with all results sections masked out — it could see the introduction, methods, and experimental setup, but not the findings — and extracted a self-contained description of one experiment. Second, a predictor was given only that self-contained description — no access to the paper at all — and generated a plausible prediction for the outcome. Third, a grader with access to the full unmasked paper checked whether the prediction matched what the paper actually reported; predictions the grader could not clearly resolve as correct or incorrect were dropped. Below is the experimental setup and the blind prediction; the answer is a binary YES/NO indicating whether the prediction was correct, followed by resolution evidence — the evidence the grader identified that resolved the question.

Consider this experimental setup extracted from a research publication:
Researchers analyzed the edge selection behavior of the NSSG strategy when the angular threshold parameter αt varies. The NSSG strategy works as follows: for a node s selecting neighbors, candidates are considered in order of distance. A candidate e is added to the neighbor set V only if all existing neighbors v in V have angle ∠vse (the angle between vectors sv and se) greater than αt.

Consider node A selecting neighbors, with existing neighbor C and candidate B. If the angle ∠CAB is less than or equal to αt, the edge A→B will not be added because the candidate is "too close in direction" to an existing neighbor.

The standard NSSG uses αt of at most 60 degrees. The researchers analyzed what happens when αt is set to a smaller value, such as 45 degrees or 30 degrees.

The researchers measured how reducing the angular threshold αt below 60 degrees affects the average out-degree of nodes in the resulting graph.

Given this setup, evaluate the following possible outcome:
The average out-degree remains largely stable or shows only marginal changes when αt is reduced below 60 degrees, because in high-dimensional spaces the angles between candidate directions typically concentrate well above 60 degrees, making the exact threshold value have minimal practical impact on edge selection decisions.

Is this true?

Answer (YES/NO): NO